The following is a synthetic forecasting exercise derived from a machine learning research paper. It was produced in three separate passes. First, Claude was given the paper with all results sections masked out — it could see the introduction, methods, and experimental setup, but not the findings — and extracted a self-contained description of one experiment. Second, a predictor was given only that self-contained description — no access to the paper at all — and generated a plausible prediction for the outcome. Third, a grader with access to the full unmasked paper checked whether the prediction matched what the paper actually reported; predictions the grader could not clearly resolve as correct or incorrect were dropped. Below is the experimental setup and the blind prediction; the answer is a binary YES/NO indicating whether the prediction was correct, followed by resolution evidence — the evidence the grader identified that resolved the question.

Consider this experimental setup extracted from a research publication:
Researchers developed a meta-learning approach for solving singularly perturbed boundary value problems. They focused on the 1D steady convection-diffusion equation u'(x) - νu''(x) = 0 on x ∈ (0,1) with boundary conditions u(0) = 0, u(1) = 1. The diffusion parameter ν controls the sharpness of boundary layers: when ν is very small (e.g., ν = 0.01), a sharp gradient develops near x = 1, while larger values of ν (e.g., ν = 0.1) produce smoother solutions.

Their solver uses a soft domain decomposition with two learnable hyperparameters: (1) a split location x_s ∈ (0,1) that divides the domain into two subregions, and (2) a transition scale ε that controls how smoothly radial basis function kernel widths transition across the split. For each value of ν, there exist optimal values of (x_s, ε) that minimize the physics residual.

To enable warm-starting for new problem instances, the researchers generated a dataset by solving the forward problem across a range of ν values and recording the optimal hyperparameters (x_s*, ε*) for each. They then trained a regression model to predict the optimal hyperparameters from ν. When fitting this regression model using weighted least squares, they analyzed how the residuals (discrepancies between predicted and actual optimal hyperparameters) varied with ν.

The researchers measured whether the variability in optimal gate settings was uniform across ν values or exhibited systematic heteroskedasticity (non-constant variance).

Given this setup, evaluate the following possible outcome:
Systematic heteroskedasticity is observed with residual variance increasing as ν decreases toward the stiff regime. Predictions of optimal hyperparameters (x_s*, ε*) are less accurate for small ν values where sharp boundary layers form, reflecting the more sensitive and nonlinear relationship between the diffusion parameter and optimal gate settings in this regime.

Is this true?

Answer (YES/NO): YES